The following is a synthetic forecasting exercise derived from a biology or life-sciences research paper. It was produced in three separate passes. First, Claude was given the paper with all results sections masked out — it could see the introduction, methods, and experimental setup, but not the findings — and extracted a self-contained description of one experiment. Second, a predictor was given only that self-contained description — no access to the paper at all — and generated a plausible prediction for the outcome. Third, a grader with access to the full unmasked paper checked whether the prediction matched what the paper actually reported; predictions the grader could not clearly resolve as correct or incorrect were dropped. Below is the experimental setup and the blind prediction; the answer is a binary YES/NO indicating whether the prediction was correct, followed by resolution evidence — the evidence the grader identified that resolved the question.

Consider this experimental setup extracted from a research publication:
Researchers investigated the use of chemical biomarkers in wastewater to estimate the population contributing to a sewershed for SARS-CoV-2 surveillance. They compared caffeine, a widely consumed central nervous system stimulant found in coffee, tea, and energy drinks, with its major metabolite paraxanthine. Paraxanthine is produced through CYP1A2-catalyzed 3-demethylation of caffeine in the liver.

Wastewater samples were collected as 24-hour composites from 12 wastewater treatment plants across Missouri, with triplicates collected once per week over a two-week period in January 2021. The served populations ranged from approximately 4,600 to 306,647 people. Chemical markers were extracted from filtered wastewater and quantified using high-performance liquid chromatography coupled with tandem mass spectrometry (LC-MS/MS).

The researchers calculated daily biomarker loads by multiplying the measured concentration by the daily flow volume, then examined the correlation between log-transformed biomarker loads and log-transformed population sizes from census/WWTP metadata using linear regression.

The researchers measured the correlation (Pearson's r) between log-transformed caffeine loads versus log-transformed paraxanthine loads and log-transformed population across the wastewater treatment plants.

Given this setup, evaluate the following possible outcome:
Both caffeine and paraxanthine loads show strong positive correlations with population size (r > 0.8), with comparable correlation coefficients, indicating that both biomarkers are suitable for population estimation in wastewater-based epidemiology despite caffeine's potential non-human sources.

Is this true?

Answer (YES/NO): YES